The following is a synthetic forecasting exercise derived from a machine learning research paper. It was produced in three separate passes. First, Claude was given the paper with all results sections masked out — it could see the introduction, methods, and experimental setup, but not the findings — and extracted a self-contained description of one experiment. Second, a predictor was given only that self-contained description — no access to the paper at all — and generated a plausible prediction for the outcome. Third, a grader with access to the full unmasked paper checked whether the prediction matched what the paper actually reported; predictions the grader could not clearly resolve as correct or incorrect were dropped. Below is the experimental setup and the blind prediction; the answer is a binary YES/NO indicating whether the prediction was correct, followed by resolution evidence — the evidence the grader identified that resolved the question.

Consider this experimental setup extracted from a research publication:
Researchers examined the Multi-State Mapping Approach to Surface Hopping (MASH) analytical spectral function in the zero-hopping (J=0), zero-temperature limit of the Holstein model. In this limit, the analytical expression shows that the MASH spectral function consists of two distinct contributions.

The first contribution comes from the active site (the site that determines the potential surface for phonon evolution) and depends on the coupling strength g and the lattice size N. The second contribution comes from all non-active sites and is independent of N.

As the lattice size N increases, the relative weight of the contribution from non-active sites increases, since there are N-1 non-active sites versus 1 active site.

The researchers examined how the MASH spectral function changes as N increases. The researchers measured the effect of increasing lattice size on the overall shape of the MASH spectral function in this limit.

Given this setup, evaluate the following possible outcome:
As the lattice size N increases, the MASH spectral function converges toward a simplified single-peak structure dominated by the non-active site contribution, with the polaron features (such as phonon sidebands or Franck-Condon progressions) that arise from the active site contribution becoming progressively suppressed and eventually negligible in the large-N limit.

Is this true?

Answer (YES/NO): NO